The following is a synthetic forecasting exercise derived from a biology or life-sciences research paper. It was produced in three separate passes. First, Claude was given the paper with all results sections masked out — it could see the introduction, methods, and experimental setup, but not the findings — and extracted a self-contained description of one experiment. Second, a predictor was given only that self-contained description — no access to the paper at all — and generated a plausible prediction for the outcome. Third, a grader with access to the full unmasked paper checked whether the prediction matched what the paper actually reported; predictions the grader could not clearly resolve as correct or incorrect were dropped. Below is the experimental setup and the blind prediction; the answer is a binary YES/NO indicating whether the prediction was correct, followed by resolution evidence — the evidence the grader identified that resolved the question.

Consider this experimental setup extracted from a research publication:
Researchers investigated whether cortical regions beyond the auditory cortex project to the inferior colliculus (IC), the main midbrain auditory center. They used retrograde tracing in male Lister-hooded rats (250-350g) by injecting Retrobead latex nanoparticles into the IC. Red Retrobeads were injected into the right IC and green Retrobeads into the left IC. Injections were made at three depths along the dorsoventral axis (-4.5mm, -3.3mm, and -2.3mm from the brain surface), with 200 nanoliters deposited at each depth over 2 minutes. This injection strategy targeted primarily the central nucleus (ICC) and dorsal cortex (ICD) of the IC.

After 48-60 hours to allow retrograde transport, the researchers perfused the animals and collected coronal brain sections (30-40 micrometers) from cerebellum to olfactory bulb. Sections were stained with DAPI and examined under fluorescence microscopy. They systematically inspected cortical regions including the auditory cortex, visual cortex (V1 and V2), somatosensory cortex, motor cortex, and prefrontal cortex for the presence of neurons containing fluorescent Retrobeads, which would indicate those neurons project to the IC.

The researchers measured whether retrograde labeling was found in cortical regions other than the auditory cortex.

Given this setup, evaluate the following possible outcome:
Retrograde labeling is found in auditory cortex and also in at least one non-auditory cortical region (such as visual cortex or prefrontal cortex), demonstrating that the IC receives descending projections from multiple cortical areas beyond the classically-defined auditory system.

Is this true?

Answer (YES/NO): YES